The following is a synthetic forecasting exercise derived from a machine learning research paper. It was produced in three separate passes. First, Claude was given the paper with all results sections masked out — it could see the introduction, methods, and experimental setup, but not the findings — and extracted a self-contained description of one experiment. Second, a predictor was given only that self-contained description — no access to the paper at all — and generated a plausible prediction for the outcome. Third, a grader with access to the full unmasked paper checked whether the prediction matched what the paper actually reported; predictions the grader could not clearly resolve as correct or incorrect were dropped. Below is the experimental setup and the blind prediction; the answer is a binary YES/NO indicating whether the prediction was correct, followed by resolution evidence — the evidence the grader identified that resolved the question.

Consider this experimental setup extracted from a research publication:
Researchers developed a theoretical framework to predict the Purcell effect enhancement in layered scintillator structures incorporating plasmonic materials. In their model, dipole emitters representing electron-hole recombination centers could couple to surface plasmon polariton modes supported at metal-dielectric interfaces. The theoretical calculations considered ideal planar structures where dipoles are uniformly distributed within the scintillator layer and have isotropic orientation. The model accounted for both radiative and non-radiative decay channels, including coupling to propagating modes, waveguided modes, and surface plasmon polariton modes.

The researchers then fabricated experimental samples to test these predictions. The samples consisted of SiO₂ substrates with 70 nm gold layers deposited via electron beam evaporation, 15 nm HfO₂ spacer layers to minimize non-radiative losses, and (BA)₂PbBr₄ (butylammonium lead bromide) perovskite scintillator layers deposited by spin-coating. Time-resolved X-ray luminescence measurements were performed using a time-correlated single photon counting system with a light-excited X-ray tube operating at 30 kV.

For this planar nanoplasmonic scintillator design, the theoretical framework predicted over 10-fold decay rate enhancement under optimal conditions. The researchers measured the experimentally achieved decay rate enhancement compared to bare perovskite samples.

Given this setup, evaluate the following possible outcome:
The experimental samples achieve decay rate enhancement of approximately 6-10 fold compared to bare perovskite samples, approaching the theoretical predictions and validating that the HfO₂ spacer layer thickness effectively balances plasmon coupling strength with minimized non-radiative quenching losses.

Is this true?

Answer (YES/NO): NO